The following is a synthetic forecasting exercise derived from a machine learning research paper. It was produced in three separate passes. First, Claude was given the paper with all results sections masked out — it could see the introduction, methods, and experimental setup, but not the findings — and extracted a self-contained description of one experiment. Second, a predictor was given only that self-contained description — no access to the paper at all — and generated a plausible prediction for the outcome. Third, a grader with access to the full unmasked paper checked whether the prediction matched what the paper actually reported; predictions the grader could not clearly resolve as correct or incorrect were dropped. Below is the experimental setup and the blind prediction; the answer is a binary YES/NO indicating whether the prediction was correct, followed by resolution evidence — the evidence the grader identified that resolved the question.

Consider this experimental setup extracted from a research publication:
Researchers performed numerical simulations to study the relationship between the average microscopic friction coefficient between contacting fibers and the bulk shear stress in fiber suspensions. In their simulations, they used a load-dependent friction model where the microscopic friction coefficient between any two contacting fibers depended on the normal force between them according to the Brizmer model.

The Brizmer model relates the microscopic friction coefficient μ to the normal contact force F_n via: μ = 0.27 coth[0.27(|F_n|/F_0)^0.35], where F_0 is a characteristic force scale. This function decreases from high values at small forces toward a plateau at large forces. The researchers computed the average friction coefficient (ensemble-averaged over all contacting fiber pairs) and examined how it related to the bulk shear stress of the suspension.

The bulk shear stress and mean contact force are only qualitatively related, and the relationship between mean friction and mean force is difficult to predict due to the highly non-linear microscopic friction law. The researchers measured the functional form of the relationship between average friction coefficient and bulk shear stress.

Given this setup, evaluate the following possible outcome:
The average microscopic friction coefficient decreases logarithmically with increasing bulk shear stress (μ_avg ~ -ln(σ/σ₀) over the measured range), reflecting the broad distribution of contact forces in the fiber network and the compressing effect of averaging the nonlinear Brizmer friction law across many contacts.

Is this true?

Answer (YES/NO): NO